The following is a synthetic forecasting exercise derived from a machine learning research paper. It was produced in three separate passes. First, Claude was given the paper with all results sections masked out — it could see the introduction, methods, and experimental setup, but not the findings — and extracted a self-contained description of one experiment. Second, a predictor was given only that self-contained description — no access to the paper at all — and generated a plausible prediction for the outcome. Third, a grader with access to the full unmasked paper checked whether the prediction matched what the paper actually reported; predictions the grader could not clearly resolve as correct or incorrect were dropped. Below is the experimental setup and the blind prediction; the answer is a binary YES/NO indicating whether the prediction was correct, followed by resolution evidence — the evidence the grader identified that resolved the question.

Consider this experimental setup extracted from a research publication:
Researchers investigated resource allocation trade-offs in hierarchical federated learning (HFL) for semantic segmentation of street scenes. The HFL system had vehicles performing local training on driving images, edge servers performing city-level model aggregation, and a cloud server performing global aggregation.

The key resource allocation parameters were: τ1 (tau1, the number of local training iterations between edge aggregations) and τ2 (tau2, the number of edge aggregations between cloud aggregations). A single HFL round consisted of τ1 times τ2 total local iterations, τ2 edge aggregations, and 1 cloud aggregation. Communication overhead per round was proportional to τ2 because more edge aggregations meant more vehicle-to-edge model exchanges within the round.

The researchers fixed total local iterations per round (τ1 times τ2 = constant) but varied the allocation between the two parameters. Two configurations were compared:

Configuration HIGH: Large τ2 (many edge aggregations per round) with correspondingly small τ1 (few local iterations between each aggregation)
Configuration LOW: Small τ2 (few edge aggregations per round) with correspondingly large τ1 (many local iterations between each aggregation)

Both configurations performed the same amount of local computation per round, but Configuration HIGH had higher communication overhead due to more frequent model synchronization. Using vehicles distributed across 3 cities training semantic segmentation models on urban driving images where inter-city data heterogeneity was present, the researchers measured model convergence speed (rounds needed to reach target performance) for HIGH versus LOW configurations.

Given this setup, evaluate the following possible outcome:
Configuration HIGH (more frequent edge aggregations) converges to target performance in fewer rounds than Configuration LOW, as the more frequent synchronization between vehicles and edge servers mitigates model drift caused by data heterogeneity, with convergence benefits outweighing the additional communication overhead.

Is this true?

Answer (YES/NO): NO